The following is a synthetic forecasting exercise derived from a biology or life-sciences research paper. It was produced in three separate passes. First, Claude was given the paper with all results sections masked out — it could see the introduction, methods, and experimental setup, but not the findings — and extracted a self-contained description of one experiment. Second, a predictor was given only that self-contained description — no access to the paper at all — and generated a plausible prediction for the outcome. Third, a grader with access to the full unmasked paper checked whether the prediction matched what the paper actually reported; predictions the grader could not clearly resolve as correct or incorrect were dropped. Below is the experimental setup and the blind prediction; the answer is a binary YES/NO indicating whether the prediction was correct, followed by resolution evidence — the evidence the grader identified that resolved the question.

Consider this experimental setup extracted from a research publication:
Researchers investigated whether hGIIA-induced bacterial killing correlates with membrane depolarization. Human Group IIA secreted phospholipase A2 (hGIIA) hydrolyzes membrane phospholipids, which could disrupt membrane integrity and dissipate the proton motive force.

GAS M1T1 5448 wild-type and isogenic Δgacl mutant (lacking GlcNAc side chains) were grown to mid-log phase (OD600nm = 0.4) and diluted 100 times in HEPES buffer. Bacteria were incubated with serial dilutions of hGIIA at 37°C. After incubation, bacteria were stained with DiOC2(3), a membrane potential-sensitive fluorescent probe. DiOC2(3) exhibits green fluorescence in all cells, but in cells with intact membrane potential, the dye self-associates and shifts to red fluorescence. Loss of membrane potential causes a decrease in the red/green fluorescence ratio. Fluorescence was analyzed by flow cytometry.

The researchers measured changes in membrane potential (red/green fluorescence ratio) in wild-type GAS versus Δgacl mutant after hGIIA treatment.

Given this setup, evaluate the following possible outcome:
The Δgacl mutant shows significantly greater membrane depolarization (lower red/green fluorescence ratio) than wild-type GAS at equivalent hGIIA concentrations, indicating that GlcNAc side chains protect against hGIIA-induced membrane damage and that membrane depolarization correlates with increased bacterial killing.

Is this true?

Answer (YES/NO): NO